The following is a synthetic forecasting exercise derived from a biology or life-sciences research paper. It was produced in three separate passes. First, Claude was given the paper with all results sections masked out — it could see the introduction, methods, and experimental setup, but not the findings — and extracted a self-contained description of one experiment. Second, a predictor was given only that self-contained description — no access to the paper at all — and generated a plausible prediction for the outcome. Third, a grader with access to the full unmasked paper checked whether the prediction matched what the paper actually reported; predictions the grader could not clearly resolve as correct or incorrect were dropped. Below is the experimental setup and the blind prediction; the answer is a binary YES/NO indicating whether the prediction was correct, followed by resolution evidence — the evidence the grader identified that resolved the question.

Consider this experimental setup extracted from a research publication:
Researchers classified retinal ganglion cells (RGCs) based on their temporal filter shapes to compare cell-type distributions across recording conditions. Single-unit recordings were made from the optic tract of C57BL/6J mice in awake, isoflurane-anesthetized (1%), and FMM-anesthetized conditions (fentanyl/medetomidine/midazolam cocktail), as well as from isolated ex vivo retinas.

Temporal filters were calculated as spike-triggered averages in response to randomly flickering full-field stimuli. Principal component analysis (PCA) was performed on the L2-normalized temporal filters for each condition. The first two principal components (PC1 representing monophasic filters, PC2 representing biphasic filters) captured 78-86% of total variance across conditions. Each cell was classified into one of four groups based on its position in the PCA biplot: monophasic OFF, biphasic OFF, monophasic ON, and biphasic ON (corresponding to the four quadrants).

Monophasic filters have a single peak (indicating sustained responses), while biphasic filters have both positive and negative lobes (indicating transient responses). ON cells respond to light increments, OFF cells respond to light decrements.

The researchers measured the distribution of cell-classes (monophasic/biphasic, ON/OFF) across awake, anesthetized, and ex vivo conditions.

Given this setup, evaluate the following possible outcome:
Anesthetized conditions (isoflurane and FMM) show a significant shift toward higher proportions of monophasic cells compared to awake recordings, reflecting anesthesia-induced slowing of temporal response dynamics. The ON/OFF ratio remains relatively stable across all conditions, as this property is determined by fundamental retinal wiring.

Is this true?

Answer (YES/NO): NO